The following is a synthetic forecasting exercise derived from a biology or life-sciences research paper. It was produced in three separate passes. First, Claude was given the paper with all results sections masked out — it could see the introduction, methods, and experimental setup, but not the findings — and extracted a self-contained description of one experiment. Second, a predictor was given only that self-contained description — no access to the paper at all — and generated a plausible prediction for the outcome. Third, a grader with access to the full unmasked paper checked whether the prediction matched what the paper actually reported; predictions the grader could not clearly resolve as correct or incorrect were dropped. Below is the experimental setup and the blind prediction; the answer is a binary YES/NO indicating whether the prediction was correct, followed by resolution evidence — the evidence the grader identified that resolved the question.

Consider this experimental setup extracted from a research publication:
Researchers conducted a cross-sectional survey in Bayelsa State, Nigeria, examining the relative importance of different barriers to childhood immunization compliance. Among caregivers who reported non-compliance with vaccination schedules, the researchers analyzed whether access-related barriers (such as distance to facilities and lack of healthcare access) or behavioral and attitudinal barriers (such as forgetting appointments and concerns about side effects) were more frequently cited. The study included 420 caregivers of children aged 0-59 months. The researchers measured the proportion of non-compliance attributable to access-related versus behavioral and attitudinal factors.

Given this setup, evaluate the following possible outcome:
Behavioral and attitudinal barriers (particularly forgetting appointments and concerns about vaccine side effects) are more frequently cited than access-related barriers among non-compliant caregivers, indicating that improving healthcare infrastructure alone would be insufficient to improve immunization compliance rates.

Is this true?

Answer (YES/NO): YES